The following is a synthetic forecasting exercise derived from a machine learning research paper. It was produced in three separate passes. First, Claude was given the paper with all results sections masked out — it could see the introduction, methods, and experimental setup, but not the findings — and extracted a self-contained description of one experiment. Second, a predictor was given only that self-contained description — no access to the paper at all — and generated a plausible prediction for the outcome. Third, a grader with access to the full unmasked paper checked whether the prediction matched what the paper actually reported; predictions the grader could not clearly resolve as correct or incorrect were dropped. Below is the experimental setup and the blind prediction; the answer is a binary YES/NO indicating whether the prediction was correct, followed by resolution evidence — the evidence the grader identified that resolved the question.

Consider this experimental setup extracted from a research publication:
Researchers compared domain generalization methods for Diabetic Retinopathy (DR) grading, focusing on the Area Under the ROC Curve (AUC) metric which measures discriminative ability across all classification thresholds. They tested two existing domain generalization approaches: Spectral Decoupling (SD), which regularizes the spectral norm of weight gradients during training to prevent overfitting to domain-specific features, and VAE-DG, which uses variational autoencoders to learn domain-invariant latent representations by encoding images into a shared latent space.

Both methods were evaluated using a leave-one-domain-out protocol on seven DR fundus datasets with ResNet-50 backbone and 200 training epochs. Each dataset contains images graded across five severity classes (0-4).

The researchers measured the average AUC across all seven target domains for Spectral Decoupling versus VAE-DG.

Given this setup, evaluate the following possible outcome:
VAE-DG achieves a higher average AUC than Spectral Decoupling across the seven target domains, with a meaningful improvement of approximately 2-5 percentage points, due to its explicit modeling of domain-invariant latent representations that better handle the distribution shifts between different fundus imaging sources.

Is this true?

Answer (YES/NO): NO